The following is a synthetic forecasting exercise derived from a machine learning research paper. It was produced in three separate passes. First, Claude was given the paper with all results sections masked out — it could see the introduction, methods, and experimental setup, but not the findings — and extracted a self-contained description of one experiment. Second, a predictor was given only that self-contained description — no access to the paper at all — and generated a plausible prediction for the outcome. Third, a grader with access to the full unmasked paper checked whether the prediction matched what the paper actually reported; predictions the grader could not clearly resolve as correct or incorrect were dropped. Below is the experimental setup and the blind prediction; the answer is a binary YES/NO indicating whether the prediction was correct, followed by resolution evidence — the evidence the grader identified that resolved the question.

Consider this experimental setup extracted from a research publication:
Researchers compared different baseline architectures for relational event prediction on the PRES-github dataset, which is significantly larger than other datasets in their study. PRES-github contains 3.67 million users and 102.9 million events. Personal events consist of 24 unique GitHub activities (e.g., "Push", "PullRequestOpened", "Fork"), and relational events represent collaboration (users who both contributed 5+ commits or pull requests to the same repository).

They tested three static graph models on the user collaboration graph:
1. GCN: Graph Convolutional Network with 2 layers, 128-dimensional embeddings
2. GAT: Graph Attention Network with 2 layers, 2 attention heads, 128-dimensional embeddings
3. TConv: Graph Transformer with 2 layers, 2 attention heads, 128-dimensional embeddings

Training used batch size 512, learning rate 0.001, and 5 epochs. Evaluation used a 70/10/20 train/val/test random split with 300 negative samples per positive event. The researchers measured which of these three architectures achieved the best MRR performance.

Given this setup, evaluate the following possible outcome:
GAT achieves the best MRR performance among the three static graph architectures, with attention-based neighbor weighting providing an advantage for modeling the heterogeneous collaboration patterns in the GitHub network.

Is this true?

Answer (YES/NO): YES